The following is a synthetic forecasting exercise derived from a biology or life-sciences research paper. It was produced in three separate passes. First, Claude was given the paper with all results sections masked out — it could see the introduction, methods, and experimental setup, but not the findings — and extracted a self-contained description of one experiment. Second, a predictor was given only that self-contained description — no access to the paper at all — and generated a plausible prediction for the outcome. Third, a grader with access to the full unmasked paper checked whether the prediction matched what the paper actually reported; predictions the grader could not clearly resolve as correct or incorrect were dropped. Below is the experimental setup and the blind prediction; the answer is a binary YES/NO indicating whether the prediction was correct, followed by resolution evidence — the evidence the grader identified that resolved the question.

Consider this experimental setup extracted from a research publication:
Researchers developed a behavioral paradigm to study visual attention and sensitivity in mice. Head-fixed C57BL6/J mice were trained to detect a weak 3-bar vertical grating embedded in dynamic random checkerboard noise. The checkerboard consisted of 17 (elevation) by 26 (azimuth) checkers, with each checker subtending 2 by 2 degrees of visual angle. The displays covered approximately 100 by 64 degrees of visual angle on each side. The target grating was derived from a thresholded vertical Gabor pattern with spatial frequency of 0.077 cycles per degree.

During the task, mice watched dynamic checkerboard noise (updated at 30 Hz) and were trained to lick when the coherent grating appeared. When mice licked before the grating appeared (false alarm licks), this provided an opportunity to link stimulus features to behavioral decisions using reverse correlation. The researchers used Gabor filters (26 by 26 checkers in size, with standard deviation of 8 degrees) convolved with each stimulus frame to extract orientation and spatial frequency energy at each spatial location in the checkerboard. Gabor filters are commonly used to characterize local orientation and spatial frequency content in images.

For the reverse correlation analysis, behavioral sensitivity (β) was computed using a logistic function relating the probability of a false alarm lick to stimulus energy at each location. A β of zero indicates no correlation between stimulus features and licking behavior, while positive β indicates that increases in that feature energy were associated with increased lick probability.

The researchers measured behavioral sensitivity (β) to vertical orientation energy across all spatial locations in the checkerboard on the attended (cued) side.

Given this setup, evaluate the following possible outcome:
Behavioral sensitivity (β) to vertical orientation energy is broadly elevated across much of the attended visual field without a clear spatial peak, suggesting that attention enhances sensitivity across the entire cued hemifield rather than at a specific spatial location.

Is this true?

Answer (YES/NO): NO